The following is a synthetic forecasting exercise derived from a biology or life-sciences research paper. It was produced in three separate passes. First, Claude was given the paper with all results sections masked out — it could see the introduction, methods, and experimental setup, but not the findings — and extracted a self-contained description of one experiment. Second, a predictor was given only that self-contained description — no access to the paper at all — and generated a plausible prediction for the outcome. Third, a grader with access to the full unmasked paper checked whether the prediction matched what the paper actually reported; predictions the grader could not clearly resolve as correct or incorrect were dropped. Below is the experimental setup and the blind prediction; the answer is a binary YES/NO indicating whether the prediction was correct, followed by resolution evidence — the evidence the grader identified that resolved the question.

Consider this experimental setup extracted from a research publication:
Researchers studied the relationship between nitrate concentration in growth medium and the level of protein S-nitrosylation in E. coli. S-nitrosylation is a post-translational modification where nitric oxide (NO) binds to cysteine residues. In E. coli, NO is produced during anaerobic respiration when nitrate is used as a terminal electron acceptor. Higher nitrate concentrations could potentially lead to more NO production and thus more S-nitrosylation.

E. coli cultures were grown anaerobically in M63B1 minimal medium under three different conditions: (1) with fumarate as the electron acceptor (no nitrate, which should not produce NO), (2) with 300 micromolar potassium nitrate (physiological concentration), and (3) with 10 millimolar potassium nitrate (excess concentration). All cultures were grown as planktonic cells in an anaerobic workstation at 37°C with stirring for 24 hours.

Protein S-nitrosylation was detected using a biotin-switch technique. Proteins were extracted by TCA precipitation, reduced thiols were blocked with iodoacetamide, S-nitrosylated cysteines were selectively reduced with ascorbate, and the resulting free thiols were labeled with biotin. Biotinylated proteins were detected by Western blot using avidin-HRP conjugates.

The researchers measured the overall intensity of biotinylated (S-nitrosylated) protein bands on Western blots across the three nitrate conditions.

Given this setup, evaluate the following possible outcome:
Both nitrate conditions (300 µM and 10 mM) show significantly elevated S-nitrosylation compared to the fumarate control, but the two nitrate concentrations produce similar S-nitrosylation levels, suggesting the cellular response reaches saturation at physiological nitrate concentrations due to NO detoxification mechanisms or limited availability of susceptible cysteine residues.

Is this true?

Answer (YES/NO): NO